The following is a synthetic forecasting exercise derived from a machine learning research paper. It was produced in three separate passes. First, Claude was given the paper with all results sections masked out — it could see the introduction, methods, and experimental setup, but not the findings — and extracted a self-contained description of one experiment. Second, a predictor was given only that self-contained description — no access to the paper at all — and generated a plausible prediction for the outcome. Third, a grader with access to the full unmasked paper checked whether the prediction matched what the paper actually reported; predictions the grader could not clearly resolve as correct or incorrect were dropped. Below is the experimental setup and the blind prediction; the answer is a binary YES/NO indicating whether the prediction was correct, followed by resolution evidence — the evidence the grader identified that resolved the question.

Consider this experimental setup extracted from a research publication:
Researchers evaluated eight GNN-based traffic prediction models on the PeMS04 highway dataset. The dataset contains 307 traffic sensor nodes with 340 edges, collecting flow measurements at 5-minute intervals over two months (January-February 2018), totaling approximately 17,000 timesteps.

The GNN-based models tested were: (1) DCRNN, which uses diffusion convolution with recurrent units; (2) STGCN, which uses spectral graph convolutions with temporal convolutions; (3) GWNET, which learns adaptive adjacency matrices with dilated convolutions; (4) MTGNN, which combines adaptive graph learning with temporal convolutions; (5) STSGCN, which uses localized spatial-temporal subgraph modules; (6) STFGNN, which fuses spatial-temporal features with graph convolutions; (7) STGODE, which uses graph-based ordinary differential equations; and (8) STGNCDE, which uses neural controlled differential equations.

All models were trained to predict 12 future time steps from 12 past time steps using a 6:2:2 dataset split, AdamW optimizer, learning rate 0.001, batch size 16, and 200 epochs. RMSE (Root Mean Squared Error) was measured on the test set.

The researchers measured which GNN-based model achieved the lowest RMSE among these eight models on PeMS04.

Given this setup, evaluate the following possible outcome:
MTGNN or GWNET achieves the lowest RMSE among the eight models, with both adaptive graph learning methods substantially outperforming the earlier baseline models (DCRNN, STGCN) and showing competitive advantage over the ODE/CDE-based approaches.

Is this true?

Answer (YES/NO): NO